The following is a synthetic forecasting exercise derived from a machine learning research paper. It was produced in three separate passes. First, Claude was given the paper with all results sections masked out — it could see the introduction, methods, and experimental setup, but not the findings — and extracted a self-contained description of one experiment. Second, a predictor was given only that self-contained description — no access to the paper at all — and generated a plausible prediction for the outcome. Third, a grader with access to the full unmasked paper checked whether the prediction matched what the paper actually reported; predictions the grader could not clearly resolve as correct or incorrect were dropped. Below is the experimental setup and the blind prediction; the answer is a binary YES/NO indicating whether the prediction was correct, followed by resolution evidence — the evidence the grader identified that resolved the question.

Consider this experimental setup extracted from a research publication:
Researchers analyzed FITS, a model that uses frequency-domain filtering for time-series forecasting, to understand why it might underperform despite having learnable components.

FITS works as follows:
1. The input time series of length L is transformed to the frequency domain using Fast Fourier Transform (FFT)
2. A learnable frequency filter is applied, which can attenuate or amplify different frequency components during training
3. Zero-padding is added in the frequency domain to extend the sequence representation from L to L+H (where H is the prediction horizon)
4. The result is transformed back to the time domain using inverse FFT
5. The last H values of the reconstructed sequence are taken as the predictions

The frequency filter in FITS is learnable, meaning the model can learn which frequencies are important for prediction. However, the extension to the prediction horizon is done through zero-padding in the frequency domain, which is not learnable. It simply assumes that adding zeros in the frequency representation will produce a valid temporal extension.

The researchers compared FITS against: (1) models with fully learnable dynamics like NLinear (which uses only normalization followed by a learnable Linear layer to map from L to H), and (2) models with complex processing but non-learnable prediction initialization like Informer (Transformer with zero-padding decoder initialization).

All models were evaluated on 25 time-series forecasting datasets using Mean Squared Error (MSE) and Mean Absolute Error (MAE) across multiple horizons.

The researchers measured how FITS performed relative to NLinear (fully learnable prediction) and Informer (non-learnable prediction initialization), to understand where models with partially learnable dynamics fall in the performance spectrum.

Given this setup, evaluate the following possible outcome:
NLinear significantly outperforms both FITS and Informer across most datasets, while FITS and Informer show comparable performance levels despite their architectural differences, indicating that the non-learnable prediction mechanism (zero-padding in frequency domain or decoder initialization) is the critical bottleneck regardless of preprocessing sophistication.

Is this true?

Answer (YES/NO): NO